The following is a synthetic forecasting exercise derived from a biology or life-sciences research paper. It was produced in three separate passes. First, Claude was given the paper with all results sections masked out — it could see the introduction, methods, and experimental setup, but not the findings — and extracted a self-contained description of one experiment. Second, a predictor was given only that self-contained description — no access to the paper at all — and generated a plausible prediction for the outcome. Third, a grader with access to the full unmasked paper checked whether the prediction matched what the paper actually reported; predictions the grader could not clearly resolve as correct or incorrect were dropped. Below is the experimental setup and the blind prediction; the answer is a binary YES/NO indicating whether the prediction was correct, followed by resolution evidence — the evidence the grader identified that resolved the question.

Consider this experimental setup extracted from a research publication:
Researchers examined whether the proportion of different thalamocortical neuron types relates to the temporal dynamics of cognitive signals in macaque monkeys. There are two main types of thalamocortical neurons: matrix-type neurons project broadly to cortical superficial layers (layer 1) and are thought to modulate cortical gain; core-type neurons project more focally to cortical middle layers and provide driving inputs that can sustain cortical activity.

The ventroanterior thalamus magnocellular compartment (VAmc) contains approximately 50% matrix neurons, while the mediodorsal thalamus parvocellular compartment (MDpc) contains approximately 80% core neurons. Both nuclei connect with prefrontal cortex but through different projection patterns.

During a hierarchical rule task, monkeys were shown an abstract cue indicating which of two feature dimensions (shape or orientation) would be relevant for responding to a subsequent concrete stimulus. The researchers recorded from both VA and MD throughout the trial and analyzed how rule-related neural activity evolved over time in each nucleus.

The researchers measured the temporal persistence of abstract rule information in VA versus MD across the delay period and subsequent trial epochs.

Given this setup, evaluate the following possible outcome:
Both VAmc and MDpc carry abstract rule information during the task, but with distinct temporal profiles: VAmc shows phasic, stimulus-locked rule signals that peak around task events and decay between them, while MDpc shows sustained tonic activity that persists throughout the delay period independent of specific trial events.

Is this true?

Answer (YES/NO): NO